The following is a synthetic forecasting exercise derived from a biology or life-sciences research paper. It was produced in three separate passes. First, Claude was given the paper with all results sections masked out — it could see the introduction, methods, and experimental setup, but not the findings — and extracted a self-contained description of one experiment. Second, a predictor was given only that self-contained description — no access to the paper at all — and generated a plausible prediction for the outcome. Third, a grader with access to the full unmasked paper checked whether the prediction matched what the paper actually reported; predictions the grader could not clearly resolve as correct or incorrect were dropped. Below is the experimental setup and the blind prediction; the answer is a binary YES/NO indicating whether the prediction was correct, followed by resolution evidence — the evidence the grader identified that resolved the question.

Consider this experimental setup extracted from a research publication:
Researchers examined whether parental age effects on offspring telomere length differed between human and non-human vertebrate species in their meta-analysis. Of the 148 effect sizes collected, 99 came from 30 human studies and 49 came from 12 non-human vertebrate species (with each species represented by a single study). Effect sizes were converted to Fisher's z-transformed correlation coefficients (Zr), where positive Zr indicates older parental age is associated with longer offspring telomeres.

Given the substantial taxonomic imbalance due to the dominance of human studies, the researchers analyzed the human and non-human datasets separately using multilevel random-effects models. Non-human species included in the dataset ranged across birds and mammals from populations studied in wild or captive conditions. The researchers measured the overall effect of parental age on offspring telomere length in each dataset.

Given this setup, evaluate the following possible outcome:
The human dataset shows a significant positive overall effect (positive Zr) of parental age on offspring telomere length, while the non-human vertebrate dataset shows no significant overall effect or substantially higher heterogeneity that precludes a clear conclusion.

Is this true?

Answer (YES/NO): YES